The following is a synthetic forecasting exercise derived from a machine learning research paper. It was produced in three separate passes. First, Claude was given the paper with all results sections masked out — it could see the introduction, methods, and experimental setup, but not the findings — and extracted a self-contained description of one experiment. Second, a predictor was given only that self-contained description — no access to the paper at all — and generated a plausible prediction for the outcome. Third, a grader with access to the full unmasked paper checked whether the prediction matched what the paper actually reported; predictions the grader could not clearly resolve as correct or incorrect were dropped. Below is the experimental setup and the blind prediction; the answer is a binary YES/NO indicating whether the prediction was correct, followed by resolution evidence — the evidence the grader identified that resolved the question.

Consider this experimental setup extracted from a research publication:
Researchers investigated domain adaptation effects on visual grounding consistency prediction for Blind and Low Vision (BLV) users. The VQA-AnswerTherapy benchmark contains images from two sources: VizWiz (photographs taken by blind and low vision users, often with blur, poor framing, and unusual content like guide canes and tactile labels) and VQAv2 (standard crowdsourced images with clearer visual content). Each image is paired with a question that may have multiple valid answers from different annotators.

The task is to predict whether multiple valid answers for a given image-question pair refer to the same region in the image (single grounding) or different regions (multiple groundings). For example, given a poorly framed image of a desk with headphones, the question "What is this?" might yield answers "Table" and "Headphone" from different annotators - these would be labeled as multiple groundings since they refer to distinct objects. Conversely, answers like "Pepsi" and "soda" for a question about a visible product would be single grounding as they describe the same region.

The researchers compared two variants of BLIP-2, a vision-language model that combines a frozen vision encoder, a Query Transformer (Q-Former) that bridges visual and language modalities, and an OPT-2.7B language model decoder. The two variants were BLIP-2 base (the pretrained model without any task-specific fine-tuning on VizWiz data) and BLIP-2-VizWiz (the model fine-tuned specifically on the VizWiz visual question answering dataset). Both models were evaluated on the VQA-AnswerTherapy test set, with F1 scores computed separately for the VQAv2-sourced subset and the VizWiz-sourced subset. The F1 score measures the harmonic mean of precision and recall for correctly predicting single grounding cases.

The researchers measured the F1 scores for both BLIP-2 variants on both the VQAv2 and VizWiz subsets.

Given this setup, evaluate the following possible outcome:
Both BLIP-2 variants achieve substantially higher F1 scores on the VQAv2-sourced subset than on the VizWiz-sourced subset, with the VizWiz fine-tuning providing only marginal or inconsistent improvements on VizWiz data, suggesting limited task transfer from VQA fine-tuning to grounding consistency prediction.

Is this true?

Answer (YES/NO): NO